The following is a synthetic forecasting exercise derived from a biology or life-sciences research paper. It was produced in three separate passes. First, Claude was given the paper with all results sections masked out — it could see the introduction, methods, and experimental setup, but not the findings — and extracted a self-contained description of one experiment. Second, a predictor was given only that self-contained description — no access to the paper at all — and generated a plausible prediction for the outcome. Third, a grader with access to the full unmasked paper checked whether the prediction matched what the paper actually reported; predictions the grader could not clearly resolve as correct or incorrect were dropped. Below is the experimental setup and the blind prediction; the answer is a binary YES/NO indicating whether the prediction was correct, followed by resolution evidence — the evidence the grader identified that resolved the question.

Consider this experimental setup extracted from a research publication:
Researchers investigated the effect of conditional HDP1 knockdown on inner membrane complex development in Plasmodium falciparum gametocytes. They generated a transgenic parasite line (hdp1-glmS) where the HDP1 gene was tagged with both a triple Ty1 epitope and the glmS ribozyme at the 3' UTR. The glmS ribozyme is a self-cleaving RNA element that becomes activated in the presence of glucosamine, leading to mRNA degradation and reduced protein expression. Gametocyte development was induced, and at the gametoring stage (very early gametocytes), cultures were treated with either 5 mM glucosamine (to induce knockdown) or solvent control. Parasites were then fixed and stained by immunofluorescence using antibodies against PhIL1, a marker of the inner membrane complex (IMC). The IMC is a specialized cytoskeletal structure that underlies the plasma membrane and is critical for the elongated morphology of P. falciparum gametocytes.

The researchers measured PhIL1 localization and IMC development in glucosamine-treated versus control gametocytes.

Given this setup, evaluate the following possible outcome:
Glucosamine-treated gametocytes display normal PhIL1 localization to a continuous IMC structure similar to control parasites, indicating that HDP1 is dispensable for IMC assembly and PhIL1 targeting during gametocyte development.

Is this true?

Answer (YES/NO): NO